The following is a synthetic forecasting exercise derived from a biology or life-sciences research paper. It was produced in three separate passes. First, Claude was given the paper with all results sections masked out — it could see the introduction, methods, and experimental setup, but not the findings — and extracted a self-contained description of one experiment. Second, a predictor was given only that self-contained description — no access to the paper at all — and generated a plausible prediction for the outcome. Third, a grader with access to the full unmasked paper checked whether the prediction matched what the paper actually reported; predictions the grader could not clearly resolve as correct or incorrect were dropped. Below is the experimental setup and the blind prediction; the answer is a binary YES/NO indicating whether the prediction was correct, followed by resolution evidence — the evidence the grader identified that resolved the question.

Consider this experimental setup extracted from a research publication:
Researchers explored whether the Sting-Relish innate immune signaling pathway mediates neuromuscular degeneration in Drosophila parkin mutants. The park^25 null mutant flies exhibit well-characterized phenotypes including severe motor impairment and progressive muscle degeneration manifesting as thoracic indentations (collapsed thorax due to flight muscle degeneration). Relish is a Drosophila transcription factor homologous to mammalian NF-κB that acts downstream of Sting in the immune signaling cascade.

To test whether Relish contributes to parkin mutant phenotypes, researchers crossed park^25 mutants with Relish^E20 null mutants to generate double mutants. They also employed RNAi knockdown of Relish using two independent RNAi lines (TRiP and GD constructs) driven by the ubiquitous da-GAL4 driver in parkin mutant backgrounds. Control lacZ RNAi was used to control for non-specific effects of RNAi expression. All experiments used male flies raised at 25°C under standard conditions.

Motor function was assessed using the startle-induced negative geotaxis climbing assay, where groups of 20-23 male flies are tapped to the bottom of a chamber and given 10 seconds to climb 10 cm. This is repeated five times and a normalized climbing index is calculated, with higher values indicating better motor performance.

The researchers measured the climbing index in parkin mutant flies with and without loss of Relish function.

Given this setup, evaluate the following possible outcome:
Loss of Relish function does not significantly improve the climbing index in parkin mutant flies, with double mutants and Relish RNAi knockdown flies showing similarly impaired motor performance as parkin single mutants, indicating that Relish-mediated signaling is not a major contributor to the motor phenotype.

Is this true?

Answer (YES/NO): YES